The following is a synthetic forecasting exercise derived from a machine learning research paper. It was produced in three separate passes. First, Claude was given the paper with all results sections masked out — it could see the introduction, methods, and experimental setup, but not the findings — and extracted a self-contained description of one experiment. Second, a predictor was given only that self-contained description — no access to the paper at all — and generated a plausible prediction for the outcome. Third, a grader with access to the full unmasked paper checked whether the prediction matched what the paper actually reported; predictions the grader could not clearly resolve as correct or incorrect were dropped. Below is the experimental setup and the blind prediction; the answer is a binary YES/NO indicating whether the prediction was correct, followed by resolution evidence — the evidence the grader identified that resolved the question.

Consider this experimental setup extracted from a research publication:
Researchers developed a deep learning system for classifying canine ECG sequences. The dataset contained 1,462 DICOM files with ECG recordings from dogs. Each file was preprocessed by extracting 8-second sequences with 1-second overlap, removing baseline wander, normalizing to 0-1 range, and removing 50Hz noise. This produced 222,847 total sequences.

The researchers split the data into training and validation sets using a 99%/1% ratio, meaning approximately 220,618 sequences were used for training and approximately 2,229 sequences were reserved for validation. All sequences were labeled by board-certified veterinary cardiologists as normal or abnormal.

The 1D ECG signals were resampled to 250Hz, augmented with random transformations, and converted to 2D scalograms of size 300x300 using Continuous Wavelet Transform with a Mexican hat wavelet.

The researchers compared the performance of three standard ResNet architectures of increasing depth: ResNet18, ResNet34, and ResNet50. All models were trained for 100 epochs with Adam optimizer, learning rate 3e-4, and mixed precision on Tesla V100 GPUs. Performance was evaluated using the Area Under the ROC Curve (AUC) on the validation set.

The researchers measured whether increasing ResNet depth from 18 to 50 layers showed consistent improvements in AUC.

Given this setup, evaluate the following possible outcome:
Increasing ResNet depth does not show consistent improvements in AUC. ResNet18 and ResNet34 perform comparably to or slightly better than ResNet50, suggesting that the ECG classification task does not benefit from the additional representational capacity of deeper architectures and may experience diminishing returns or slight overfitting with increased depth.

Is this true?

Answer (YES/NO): NO